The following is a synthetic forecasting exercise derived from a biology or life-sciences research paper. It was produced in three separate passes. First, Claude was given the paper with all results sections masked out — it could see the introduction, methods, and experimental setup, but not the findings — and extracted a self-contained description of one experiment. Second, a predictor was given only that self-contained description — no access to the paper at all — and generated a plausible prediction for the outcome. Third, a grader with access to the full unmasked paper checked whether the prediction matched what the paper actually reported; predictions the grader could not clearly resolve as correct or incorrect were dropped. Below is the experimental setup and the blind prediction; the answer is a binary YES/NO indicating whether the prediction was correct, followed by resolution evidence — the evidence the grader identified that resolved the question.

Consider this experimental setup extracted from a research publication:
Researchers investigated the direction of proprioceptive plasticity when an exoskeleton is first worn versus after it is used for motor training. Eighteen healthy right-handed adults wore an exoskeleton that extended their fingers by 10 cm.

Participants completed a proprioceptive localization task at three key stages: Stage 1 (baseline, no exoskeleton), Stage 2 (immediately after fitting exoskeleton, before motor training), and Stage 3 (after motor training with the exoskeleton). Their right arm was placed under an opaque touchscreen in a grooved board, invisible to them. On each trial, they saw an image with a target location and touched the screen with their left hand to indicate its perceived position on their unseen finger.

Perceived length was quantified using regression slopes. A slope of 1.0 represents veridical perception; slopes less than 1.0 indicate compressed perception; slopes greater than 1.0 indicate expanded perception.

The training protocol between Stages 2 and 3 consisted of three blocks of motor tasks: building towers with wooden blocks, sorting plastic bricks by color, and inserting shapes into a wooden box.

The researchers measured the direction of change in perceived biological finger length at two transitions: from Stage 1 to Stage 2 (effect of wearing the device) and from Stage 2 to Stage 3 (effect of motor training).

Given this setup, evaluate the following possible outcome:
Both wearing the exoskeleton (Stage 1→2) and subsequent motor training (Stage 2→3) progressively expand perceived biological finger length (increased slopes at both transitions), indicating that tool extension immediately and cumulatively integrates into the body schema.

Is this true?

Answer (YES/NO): NO